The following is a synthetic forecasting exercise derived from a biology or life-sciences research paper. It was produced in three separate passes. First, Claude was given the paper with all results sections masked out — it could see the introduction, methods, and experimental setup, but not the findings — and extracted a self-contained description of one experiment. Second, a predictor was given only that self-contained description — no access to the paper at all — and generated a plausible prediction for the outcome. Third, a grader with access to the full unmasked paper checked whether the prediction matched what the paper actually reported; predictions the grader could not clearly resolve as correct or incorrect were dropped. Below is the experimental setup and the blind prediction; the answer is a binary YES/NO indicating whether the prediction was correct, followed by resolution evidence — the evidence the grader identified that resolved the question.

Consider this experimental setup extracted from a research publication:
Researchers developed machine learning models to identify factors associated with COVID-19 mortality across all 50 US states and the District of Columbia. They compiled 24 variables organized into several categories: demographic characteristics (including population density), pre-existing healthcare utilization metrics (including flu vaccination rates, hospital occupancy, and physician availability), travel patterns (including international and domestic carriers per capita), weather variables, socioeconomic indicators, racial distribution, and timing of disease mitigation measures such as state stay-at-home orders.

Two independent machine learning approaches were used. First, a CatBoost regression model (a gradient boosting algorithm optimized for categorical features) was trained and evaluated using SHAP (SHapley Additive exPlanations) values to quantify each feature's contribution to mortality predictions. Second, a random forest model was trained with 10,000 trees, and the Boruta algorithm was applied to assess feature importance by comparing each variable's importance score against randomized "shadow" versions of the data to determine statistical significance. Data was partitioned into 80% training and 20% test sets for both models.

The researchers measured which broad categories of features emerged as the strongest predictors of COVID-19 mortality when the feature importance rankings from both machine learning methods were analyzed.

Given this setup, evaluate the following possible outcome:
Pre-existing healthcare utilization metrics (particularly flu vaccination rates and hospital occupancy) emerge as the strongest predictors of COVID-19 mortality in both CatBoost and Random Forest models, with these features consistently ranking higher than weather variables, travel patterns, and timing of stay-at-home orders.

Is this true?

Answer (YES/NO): NO